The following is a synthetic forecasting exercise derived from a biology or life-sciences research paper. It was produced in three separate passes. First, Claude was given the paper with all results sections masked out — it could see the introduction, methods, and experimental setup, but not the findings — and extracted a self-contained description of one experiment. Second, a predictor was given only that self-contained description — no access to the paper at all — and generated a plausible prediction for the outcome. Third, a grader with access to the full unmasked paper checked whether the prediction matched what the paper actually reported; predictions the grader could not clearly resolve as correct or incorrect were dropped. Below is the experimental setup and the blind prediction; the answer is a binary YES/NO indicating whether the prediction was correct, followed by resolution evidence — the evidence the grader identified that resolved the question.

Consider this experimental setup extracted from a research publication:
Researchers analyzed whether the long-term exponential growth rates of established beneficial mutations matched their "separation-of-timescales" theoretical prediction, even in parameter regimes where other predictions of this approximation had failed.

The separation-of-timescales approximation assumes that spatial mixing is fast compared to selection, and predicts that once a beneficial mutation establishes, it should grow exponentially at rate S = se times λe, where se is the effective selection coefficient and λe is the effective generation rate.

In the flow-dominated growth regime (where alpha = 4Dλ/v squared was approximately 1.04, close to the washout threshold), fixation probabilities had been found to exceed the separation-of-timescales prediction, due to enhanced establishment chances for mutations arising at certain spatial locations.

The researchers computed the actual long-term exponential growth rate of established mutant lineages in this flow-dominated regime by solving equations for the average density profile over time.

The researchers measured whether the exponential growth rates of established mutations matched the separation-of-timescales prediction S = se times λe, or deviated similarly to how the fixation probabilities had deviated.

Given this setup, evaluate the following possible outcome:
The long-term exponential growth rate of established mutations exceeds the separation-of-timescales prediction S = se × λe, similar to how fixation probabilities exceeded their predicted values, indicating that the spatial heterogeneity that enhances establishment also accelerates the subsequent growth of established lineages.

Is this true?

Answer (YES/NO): NO